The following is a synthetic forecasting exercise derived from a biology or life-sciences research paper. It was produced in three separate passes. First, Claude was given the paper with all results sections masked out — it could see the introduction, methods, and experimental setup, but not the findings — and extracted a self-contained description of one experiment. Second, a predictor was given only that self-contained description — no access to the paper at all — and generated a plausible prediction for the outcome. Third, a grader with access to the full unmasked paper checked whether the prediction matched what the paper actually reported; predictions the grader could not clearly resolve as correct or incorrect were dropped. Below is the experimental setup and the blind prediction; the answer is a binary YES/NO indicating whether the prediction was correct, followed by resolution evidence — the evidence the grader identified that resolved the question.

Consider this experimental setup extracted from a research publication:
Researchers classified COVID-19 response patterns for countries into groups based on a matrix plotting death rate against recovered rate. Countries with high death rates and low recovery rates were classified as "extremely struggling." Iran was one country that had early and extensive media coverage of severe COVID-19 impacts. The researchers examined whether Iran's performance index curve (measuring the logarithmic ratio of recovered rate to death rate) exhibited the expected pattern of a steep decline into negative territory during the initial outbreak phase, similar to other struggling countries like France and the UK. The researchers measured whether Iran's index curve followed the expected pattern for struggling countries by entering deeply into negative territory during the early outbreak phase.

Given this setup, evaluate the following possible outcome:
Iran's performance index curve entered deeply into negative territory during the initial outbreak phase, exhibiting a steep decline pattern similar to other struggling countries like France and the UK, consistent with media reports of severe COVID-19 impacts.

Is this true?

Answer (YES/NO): NO